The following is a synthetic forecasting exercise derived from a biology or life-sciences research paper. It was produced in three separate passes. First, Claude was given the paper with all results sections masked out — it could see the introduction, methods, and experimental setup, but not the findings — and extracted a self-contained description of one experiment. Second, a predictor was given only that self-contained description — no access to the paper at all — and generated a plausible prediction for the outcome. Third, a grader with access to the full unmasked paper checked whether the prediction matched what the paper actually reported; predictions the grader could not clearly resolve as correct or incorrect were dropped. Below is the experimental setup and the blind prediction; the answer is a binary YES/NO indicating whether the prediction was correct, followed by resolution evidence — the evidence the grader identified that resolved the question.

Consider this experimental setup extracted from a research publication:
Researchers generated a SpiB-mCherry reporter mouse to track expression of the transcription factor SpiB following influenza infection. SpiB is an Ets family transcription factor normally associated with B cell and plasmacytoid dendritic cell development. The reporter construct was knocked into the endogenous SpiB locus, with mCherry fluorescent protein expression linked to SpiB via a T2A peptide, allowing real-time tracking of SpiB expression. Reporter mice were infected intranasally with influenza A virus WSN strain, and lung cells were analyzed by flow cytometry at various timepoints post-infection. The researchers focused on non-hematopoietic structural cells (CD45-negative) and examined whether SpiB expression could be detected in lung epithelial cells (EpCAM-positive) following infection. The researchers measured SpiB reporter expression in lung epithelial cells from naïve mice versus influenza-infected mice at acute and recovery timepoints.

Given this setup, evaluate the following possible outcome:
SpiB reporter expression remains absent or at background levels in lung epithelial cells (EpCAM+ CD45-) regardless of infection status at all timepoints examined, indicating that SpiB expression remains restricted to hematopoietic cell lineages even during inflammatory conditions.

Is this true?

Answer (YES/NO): NO